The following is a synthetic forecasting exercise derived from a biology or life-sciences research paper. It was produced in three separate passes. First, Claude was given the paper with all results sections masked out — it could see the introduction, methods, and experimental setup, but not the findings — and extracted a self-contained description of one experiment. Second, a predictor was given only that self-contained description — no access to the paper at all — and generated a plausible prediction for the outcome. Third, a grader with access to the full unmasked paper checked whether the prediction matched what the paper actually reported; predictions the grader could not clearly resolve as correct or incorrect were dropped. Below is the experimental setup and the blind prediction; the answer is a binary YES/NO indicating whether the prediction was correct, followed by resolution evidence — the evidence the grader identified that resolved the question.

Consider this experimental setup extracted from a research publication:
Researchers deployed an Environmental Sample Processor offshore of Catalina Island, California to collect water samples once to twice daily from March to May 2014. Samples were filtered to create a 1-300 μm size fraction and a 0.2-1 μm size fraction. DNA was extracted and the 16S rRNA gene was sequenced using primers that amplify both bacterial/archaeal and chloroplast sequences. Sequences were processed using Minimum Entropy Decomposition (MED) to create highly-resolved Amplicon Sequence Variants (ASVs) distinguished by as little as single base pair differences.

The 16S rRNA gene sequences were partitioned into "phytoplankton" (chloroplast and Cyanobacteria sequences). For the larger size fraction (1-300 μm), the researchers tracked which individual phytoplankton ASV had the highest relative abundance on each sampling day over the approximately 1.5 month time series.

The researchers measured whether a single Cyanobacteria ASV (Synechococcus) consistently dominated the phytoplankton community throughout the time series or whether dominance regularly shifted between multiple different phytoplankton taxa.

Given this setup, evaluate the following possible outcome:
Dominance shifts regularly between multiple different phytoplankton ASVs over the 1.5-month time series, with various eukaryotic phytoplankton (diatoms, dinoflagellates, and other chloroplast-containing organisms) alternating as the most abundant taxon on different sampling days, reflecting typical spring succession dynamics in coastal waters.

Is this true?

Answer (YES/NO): NO